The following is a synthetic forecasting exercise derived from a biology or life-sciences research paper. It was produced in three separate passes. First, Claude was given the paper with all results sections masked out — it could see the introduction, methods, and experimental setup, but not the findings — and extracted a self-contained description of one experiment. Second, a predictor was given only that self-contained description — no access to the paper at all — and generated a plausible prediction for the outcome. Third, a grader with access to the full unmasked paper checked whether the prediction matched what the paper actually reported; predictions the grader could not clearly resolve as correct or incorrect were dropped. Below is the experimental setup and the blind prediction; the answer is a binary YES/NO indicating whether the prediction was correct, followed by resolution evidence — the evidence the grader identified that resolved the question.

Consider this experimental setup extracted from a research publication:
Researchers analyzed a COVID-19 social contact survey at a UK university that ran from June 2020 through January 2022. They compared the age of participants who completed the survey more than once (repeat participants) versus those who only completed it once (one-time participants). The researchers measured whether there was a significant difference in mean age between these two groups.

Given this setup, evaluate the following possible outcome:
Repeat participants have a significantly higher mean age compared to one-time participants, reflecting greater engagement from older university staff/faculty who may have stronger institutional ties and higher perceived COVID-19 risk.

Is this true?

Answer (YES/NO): NO